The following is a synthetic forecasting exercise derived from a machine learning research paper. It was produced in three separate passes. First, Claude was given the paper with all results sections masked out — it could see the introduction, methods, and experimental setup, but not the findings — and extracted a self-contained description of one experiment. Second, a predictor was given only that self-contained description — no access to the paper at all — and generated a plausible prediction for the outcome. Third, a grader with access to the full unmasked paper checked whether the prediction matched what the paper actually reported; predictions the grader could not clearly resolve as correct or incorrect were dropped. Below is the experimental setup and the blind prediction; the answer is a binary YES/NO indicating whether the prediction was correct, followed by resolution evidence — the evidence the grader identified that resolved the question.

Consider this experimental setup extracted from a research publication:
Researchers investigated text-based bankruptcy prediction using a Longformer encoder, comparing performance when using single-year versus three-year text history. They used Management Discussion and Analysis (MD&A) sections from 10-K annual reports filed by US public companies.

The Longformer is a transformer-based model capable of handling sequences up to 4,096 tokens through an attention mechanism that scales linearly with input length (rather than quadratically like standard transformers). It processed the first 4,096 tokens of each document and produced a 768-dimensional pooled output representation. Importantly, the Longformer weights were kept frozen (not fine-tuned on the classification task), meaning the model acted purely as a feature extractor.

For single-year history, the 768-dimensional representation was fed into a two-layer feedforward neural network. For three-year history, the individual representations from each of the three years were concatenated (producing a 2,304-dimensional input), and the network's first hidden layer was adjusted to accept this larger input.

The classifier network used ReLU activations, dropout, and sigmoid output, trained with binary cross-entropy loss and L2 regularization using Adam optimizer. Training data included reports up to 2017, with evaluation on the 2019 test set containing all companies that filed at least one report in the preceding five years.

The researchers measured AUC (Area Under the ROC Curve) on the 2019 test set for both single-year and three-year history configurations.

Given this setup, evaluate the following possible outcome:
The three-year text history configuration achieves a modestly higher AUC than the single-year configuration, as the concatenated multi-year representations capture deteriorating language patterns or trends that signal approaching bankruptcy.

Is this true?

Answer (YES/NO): NO